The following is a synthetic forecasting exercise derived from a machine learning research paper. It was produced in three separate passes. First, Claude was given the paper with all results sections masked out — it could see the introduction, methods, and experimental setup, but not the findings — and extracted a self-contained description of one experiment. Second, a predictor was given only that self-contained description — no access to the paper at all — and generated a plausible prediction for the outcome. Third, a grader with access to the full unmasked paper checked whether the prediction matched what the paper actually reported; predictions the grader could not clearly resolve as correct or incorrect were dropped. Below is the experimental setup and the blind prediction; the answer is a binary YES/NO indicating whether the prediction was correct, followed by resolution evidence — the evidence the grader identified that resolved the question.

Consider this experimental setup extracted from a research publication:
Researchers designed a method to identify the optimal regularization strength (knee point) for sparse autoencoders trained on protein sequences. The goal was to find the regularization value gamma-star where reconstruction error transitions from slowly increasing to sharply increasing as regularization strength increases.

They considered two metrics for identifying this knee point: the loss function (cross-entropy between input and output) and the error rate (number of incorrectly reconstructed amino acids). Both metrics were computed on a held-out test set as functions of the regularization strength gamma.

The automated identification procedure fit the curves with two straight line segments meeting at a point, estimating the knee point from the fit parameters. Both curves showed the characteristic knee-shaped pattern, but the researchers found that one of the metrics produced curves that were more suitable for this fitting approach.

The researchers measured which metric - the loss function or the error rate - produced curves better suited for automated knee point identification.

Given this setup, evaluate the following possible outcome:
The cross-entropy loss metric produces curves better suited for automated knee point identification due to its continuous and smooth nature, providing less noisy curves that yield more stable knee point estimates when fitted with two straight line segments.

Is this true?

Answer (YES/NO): NO